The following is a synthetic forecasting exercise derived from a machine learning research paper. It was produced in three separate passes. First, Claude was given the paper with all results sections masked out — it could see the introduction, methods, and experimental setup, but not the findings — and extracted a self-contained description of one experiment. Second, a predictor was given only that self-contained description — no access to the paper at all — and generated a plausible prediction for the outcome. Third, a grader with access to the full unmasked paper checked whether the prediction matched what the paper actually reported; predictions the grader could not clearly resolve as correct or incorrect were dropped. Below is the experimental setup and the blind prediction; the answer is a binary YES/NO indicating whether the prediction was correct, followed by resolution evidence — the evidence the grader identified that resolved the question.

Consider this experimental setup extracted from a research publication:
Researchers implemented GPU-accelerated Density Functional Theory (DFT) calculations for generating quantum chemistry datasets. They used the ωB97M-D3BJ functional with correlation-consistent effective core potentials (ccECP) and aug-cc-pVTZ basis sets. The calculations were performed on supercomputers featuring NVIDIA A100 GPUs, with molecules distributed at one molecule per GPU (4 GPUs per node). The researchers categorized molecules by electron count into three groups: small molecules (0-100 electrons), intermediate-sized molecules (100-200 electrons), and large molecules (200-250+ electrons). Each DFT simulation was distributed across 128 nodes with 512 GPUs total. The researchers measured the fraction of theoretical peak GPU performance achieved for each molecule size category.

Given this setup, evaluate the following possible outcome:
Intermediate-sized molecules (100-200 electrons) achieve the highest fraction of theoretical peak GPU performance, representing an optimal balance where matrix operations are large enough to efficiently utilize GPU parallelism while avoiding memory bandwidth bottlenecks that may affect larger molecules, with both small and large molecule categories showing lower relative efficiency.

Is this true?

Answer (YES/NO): NO